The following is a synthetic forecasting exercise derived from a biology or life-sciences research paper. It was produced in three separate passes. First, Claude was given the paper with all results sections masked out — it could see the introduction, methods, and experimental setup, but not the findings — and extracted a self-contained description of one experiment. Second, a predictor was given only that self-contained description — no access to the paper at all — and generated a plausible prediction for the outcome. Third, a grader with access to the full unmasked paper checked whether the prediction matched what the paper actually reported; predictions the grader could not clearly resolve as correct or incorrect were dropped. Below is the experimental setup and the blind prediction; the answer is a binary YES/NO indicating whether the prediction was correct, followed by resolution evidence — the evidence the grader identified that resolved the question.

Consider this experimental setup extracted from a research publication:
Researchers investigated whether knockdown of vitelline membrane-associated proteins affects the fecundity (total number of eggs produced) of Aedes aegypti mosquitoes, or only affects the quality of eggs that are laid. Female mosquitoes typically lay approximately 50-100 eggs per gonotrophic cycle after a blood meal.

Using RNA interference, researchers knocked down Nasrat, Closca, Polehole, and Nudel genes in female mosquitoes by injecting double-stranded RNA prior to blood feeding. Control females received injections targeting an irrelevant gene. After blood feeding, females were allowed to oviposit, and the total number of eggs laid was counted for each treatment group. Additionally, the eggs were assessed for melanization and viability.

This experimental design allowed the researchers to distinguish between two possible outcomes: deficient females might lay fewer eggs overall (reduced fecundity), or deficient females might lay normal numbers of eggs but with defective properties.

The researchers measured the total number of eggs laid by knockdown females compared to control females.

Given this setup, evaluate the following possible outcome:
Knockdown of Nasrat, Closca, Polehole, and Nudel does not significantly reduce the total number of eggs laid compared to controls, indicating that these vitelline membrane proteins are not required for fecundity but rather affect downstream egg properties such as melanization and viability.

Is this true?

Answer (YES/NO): YES